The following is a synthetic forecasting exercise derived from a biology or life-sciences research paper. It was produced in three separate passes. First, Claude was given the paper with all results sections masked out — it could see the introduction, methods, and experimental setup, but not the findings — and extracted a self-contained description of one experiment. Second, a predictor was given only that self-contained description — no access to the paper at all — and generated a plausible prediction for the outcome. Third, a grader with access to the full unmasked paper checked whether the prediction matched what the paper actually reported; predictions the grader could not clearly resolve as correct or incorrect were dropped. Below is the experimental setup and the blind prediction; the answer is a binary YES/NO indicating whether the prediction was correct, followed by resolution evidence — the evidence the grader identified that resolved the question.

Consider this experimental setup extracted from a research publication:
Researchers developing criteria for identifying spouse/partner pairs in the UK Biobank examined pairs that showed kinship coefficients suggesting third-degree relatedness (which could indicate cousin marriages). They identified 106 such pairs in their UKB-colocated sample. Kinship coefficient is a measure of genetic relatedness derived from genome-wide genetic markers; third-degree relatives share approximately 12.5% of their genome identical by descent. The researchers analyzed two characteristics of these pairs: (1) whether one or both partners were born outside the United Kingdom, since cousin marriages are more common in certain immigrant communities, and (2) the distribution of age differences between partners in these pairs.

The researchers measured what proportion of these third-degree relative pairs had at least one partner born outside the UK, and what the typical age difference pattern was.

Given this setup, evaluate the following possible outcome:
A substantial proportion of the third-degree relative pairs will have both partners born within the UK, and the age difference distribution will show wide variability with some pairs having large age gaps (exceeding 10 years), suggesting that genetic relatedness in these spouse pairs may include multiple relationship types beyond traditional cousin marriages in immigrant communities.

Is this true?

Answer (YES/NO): NO